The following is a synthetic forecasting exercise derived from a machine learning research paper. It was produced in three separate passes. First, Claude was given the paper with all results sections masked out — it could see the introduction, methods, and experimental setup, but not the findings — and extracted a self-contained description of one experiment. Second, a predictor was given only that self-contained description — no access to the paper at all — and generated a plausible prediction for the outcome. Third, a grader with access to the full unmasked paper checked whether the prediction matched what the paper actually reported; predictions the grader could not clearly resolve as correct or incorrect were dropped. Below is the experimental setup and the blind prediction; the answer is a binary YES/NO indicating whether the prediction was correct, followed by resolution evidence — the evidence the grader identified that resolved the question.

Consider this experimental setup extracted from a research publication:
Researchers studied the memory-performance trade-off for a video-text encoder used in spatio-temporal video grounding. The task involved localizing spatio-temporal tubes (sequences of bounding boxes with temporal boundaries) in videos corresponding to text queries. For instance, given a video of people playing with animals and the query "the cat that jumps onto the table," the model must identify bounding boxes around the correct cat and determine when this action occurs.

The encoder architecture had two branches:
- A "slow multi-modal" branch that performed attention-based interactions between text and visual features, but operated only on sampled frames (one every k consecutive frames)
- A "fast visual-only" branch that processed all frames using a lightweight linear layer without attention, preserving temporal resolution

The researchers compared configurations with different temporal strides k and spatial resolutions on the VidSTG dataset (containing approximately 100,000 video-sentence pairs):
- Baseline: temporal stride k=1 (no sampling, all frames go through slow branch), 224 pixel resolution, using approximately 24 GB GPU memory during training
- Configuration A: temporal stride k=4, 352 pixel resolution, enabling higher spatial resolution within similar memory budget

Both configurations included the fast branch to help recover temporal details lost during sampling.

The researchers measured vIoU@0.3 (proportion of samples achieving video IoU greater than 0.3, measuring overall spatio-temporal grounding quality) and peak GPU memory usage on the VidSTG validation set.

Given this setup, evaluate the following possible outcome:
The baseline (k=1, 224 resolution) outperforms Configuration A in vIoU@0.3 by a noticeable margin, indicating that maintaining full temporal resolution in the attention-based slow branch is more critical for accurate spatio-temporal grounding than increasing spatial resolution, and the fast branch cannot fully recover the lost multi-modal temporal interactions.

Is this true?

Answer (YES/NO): NO